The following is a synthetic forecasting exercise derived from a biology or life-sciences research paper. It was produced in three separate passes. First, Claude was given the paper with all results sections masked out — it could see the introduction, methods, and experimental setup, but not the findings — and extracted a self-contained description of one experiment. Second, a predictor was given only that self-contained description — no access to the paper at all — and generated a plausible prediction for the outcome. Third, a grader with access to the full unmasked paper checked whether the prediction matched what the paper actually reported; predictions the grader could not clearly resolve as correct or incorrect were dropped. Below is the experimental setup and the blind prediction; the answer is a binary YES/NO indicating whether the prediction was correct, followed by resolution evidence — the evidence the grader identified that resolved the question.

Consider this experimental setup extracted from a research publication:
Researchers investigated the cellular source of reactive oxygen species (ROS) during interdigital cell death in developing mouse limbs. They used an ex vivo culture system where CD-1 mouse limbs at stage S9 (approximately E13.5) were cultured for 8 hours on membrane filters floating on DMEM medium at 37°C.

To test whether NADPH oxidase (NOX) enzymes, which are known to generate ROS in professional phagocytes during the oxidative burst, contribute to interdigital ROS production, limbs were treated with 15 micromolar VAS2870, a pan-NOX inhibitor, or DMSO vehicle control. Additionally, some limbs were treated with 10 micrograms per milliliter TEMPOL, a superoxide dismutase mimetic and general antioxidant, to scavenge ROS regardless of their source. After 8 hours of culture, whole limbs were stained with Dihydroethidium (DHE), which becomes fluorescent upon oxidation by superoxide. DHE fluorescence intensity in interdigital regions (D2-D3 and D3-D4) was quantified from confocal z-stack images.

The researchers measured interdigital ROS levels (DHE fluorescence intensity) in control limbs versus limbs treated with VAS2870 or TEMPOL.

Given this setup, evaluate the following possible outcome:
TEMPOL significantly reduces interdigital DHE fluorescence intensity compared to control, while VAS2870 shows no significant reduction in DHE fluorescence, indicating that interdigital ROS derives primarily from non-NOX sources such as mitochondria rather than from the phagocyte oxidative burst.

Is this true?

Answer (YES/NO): NO